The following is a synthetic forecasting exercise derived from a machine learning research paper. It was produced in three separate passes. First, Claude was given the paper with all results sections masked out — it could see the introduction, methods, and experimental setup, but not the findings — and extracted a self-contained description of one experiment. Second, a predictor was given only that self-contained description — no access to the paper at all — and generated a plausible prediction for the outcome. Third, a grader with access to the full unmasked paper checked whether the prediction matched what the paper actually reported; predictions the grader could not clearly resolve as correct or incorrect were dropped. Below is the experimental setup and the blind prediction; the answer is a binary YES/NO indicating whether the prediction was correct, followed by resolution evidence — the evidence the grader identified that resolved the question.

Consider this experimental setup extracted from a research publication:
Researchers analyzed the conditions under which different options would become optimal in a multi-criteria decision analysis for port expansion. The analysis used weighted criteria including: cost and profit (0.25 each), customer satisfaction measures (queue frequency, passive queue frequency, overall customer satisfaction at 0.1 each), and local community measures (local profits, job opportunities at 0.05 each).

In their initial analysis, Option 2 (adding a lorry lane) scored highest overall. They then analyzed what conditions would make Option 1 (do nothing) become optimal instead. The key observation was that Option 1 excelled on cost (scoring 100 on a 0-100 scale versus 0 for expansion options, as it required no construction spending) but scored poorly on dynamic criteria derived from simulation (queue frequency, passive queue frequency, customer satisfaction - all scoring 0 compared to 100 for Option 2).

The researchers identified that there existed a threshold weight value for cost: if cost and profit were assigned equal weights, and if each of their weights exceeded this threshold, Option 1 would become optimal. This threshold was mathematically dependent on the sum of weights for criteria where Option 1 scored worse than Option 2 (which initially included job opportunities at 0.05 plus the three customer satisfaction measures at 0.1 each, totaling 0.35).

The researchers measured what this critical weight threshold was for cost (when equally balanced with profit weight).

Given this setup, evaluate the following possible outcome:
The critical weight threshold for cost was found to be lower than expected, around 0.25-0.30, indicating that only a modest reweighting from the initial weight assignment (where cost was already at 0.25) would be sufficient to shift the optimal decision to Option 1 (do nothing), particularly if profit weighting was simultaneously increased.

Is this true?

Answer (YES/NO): NO